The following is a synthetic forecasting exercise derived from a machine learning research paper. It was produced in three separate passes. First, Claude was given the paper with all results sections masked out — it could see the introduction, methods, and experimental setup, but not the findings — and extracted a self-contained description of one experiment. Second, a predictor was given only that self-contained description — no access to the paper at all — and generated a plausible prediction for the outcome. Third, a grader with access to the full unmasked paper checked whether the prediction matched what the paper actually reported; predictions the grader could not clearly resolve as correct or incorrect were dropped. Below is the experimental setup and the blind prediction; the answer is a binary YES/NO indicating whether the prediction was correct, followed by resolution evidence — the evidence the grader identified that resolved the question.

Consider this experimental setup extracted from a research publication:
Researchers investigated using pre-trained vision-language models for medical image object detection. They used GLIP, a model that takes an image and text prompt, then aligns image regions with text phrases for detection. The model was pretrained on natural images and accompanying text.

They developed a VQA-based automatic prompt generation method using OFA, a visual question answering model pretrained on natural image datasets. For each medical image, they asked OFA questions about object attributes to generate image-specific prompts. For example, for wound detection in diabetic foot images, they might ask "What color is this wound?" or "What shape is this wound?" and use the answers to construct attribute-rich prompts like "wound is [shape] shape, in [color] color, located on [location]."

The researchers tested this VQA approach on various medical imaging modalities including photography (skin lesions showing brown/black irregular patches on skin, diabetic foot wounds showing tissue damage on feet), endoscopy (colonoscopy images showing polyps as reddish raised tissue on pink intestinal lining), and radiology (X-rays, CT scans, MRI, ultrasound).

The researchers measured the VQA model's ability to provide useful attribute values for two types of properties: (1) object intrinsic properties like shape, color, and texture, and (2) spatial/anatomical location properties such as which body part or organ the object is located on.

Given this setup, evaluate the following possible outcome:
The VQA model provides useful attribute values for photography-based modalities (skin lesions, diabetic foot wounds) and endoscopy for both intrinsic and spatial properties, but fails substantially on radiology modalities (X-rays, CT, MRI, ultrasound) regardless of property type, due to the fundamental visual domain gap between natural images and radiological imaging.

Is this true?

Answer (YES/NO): NO